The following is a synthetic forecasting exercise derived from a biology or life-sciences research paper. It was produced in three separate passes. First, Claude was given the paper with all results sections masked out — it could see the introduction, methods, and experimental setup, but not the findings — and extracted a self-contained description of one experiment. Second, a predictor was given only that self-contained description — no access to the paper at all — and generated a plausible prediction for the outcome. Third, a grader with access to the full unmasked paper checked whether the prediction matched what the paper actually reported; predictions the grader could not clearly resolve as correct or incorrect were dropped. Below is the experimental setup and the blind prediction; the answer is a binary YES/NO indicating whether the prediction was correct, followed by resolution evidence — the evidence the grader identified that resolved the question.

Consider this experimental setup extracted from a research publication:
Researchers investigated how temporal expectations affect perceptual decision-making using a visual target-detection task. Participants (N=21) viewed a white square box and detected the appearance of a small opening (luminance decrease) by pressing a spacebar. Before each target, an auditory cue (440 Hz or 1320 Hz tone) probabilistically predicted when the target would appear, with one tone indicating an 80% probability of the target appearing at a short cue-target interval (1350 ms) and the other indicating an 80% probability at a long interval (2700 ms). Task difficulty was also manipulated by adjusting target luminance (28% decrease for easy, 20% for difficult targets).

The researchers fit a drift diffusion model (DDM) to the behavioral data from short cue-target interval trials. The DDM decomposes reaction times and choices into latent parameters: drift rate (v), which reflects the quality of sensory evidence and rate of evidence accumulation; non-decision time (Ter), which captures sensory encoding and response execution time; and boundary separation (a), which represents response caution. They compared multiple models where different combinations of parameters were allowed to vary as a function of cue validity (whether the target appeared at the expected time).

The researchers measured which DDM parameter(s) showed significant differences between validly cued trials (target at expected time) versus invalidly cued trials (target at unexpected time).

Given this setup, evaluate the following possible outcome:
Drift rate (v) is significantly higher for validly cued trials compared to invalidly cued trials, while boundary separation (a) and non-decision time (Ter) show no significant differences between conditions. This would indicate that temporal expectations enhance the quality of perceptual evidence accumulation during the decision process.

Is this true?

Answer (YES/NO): NO